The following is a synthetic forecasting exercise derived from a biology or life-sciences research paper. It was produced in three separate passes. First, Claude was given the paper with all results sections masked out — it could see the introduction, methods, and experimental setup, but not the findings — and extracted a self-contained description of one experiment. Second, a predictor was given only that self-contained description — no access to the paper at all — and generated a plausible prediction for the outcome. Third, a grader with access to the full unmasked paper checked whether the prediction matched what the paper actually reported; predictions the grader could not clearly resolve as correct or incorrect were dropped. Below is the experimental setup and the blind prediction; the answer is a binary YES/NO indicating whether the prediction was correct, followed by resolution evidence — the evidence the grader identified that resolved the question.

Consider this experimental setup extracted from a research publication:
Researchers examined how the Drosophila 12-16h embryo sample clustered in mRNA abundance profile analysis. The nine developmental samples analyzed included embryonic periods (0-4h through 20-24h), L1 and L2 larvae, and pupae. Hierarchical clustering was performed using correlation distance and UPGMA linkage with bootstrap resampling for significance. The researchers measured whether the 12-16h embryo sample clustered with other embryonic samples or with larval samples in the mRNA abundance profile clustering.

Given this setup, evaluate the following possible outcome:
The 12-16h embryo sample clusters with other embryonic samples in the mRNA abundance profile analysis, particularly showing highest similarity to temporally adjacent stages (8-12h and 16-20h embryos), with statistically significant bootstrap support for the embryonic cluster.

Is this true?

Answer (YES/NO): NO